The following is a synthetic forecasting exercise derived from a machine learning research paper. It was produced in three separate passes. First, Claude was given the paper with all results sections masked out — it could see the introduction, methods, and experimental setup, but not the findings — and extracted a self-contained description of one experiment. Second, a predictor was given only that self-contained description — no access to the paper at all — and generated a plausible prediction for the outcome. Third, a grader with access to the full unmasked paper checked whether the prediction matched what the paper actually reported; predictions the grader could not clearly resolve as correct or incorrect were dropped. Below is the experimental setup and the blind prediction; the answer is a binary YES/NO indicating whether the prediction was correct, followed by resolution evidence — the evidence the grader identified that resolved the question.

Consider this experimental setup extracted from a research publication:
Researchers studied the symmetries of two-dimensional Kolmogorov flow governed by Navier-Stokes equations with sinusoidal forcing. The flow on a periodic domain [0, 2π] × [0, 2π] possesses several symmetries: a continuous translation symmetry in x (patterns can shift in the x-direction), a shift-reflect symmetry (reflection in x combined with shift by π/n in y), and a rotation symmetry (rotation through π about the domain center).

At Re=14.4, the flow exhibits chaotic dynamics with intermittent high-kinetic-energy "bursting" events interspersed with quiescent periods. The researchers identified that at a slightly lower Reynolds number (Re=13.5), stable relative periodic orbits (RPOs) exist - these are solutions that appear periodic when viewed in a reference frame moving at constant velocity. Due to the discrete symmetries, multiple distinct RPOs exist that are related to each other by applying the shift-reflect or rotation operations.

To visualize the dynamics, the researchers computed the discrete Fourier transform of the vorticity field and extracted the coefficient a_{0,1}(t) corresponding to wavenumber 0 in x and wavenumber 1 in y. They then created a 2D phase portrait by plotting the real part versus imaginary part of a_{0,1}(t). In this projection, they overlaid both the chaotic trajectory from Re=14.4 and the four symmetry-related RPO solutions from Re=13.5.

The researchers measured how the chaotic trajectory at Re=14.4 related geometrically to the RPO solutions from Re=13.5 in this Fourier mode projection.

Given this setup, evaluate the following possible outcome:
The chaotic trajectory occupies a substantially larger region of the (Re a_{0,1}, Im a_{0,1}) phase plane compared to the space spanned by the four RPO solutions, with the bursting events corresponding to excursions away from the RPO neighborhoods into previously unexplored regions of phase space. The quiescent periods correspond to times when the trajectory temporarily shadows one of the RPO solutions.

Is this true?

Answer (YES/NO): NO